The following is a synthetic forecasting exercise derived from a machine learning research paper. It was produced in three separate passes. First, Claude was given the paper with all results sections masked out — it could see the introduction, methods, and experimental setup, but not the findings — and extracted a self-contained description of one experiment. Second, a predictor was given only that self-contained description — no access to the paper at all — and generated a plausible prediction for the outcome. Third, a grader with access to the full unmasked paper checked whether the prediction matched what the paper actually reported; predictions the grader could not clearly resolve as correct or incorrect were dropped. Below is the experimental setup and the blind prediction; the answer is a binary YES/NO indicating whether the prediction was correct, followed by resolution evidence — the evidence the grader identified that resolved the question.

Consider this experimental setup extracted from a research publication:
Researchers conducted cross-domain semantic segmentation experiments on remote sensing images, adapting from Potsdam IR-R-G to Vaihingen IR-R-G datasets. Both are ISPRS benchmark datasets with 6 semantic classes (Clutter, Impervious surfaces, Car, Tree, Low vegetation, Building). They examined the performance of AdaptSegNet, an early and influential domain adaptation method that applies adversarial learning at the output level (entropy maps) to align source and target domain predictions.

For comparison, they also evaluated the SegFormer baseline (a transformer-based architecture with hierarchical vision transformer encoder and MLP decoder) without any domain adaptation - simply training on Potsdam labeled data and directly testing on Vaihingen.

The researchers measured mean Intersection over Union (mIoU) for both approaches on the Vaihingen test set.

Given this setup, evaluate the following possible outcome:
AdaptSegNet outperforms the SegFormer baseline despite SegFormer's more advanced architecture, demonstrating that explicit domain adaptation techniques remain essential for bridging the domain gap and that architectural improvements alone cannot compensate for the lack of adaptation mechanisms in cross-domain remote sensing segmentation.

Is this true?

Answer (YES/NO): NO